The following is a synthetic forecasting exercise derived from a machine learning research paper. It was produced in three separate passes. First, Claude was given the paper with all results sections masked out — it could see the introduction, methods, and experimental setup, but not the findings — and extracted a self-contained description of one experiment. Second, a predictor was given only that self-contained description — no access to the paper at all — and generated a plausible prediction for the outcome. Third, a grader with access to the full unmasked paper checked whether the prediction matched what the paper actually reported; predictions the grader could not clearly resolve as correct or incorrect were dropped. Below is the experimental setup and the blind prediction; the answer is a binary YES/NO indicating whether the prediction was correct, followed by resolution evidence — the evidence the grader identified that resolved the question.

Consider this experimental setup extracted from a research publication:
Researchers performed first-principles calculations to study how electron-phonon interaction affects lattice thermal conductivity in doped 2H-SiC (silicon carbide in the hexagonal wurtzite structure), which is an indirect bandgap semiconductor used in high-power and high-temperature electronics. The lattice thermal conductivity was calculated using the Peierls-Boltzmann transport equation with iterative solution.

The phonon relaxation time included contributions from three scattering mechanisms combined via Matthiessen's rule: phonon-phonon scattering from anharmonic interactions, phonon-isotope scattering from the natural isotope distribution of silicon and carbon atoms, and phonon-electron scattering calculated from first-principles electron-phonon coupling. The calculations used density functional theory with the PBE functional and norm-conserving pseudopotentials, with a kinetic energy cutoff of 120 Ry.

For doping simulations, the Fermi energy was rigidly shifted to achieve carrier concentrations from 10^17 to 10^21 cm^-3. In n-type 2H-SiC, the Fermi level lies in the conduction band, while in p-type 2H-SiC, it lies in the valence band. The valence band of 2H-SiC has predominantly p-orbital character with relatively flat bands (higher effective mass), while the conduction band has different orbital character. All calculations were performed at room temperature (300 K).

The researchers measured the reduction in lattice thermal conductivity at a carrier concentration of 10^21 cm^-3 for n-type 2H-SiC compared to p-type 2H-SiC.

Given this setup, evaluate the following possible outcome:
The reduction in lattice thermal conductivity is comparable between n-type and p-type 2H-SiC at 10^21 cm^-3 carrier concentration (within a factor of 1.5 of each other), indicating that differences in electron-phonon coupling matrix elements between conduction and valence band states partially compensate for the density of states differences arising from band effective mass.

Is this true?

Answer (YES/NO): NO